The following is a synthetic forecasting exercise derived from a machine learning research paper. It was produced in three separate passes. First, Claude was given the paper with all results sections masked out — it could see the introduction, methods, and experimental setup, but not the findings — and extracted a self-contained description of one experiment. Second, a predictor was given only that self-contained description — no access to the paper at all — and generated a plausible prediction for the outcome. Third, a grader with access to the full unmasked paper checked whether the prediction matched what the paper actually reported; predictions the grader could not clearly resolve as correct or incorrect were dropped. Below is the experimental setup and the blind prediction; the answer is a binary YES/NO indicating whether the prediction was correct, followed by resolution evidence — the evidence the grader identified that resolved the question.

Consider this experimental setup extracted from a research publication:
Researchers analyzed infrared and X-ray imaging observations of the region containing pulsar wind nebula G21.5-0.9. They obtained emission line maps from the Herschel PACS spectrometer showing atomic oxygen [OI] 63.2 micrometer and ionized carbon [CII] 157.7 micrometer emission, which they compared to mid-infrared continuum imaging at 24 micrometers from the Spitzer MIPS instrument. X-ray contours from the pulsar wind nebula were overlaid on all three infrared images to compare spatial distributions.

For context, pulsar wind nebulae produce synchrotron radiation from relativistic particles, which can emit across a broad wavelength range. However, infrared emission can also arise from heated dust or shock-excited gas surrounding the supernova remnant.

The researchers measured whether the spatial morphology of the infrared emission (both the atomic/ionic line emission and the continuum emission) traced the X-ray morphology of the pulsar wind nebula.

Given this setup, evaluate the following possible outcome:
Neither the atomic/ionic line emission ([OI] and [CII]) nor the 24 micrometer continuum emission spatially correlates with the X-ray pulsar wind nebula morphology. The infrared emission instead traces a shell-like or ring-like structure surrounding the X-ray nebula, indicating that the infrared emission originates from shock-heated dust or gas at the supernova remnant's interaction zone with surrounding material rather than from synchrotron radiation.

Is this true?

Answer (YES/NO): NO